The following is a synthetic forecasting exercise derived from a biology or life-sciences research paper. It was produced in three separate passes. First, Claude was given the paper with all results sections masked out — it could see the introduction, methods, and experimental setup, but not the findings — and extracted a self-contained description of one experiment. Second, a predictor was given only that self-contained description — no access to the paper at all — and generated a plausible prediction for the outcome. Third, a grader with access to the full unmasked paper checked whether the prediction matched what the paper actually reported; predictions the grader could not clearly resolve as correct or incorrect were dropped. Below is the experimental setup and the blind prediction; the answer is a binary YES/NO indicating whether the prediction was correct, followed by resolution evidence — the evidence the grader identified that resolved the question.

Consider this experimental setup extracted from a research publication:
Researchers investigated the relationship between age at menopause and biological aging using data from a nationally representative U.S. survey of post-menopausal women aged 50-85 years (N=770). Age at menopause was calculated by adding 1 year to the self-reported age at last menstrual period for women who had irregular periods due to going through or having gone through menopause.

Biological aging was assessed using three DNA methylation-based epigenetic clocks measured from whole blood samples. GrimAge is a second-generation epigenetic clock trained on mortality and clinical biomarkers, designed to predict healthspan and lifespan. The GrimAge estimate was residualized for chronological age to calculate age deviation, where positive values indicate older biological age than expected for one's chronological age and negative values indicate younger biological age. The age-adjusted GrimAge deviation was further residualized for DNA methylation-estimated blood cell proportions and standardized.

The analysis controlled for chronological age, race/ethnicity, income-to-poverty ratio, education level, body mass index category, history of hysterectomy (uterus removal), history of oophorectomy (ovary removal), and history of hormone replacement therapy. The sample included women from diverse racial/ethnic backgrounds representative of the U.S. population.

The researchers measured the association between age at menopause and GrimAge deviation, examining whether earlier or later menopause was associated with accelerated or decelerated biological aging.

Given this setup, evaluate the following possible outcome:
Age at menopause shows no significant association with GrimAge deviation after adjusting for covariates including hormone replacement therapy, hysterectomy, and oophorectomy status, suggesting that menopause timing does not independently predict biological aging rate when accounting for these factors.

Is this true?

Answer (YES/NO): YES